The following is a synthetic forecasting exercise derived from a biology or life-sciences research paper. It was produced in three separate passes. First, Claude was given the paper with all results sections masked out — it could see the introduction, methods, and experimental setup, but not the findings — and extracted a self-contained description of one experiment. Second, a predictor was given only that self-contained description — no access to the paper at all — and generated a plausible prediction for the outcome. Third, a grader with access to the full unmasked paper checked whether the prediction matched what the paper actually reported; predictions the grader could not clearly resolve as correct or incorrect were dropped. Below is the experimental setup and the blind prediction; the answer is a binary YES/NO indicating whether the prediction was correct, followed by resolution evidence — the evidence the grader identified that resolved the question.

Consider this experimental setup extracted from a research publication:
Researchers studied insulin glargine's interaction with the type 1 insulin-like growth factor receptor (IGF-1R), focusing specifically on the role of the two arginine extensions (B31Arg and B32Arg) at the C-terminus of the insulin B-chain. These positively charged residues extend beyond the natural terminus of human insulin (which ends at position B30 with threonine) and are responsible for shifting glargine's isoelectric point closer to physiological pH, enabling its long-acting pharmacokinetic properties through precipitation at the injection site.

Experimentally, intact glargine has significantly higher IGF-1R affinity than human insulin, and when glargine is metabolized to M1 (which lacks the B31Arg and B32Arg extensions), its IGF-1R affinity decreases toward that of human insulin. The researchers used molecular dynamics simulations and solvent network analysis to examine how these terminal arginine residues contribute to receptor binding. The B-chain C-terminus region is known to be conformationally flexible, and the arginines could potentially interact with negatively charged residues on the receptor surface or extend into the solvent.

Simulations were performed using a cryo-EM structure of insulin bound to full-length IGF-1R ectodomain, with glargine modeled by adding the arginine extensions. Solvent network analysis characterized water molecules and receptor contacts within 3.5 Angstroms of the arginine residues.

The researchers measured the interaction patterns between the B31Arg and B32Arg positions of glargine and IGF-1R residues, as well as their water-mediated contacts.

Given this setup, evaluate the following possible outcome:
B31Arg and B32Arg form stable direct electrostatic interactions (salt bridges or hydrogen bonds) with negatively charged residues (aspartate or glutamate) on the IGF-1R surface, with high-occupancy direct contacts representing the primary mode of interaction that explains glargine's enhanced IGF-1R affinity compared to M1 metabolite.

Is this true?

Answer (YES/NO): NO